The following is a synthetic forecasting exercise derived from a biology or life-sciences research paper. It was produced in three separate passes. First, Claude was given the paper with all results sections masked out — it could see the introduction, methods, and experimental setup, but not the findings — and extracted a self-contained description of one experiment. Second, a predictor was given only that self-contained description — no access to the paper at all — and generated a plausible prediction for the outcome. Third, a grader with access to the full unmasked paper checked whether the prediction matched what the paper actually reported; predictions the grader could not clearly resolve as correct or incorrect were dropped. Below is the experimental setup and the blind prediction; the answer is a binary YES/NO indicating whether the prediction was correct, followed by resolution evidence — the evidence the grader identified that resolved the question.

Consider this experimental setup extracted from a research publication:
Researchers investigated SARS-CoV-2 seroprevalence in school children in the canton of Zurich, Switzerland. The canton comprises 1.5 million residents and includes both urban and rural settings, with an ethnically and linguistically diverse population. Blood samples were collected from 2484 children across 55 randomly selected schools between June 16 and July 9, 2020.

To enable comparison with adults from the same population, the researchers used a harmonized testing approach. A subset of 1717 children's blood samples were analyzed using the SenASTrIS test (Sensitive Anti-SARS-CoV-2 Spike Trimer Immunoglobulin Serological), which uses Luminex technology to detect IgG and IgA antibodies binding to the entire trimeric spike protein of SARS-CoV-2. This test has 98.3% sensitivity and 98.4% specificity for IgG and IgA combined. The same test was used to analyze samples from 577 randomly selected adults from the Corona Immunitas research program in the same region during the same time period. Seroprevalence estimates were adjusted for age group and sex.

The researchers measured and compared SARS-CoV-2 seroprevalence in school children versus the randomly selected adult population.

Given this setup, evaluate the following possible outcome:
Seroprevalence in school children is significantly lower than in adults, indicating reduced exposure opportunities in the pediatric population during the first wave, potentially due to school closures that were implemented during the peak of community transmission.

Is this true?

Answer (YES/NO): NO